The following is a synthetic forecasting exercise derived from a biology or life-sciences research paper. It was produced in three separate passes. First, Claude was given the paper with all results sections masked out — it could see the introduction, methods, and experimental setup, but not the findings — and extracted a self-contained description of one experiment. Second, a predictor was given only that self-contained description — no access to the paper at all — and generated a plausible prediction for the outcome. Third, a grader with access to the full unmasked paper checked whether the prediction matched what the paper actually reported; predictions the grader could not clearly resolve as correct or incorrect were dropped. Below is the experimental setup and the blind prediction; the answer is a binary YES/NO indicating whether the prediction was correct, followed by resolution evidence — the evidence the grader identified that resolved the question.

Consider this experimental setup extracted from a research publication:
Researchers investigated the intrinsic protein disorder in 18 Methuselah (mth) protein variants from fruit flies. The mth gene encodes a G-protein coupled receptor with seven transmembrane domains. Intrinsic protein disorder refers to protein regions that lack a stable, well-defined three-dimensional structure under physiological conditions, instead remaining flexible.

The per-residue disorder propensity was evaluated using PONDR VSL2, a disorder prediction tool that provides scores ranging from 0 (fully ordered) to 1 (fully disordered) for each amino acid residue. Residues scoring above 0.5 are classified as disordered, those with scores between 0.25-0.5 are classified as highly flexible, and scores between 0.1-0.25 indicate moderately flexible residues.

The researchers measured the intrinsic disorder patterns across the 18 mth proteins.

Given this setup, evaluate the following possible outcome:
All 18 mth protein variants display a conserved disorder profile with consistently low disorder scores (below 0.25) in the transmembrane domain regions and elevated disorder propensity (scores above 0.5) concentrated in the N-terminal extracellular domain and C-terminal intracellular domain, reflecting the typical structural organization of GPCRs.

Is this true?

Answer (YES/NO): NO